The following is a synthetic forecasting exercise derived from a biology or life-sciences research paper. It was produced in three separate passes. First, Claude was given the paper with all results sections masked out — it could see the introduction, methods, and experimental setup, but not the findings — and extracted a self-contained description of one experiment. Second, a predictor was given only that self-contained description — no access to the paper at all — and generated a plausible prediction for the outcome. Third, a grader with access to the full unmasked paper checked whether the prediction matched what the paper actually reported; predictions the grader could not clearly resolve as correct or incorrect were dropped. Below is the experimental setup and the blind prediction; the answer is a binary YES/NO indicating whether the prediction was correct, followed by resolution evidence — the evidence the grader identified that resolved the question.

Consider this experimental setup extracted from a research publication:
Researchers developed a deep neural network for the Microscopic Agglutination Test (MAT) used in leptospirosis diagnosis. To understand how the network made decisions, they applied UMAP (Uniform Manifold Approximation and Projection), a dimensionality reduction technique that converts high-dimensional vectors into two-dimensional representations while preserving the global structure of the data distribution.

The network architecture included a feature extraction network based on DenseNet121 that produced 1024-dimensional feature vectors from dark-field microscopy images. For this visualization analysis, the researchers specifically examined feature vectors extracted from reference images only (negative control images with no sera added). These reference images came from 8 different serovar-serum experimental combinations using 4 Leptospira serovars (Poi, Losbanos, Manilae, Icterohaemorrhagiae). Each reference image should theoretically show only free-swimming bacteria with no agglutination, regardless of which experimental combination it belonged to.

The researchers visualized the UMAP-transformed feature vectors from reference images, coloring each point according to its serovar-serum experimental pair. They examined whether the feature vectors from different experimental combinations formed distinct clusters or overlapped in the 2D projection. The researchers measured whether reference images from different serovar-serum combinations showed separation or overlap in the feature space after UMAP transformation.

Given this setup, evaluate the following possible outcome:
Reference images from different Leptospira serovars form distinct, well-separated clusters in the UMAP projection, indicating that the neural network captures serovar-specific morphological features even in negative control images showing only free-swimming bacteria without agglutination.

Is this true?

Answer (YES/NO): NO